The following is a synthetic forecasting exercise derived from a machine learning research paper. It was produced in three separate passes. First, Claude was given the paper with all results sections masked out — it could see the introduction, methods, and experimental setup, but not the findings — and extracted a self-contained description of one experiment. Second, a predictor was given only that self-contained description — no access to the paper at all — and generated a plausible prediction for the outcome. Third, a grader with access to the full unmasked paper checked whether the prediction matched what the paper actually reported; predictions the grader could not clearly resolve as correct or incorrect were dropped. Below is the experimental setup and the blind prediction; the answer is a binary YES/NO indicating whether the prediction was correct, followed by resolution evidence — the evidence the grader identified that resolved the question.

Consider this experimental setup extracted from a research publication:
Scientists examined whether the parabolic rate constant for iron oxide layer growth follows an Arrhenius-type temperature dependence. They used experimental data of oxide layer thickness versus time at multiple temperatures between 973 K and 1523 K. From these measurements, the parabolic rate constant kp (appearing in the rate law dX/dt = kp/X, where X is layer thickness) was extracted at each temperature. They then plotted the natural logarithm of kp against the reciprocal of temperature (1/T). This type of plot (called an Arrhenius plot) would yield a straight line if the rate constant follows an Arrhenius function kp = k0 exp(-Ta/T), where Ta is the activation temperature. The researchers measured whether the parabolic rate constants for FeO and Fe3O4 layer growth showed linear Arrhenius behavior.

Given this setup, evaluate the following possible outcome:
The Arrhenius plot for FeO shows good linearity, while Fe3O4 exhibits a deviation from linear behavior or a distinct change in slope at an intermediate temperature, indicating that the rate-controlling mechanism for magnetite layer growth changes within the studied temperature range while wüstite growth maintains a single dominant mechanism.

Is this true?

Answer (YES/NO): NO